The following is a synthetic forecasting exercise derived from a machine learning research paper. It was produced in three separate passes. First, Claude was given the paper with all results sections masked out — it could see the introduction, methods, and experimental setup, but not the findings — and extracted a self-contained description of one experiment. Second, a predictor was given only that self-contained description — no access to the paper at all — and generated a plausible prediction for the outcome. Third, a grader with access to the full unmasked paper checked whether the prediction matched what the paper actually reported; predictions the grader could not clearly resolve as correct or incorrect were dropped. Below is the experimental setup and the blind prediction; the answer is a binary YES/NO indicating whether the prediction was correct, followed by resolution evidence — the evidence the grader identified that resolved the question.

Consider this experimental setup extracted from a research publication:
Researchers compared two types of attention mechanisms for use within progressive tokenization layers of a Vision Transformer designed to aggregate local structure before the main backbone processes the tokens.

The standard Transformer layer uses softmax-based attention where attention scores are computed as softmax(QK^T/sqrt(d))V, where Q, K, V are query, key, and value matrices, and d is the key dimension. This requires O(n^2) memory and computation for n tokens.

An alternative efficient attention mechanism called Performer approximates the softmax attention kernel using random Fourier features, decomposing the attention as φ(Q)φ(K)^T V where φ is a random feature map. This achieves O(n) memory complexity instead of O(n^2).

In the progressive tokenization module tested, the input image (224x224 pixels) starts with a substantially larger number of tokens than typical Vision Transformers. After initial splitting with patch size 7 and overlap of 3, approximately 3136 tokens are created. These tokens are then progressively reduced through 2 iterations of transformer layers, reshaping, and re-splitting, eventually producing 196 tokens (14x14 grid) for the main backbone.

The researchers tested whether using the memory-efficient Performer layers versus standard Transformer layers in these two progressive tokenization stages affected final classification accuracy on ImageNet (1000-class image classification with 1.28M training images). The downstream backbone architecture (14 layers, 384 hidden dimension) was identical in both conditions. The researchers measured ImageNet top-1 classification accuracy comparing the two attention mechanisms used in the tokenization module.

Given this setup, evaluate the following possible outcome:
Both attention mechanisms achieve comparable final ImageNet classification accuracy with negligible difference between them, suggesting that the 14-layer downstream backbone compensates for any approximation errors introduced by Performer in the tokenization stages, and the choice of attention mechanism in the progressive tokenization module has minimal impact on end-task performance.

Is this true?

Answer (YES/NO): YES